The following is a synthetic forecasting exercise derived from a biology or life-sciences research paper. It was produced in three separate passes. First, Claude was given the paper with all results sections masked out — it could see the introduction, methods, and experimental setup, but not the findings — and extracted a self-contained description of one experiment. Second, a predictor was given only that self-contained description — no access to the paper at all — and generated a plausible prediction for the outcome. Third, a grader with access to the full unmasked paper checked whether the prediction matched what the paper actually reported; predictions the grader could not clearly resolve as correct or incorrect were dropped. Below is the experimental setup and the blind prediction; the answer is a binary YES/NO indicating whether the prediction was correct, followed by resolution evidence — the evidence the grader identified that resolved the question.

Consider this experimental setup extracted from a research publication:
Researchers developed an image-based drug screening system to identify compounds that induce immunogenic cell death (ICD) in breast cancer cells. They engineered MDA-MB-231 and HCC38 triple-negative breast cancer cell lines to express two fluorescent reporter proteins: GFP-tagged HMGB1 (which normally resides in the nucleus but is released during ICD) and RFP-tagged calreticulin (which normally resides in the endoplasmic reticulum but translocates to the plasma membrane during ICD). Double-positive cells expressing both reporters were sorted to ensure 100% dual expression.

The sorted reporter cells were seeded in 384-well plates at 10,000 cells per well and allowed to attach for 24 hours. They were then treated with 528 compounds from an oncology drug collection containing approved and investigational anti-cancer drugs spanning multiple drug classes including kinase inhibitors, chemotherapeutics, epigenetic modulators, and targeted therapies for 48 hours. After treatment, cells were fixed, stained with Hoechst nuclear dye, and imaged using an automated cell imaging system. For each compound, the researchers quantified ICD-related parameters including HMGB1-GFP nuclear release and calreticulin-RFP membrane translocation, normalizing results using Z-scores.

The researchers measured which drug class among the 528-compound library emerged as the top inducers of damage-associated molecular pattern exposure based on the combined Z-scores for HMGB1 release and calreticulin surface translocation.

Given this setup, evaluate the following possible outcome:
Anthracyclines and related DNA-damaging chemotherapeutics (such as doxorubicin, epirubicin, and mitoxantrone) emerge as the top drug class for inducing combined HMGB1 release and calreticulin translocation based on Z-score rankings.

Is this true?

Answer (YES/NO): NO